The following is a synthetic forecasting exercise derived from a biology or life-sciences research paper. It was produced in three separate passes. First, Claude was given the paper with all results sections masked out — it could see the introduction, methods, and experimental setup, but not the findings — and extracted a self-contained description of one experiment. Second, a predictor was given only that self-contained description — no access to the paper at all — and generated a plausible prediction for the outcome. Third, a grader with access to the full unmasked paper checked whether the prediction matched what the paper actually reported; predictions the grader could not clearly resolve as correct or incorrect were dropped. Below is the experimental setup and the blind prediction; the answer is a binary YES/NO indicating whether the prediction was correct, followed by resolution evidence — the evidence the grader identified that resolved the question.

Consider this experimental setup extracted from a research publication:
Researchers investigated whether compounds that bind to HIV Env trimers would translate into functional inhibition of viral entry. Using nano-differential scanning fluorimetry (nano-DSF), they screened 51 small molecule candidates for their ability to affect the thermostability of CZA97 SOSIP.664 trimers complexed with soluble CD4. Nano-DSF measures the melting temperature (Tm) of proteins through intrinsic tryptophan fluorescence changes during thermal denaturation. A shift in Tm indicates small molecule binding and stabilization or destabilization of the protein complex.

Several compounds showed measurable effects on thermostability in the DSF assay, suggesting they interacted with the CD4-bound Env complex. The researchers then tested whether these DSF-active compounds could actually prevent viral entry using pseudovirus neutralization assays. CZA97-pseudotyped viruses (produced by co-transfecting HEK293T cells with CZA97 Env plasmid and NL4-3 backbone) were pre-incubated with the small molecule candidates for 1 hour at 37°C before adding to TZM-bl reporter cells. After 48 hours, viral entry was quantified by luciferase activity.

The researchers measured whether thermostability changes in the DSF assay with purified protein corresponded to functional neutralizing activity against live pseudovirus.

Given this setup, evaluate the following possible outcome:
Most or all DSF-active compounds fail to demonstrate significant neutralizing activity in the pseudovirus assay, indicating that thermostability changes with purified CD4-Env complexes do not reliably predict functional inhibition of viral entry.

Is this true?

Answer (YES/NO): YES